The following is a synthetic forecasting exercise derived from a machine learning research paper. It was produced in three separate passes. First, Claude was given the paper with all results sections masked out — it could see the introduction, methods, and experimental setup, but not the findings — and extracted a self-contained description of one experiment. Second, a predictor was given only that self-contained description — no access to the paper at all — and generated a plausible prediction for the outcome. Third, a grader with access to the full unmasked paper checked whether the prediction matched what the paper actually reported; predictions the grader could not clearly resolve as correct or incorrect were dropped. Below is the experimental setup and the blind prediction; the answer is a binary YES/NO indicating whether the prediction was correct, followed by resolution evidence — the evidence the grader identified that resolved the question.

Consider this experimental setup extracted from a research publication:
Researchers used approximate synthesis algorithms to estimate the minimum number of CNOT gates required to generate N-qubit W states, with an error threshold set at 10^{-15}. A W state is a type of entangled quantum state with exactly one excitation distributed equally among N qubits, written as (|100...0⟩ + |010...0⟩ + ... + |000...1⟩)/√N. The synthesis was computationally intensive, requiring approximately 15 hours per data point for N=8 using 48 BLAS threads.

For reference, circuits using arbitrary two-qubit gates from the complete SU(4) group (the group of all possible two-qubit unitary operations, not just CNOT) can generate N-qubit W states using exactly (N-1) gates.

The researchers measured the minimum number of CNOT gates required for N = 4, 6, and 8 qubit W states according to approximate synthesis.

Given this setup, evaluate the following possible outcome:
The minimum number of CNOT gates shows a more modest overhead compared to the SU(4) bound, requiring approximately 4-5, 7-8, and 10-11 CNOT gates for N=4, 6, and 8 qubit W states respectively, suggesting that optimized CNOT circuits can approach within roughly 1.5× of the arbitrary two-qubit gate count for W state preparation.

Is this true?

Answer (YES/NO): NO